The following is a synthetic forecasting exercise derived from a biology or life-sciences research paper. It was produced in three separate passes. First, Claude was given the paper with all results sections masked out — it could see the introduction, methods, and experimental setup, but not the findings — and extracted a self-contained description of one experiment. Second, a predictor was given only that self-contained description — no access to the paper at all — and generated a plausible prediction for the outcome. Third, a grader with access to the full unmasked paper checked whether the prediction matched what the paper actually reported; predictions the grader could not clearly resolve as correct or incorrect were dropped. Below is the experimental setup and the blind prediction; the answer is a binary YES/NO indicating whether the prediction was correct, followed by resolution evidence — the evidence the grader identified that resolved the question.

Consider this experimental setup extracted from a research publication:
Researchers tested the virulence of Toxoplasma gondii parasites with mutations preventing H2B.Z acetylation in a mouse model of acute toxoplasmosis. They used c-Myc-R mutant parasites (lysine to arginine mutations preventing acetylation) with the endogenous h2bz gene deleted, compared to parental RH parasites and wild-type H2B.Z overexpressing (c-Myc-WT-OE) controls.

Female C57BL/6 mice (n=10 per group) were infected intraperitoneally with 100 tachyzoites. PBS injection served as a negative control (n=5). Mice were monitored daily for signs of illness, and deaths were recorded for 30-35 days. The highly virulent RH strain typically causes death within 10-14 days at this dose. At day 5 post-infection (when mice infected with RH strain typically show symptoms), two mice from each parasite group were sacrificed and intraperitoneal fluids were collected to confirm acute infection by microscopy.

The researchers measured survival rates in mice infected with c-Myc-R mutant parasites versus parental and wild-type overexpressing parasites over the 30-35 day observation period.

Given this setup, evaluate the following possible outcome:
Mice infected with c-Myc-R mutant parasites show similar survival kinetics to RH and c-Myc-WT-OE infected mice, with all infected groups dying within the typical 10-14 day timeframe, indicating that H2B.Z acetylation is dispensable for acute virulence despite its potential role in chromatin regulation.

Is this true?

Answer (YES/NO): NO